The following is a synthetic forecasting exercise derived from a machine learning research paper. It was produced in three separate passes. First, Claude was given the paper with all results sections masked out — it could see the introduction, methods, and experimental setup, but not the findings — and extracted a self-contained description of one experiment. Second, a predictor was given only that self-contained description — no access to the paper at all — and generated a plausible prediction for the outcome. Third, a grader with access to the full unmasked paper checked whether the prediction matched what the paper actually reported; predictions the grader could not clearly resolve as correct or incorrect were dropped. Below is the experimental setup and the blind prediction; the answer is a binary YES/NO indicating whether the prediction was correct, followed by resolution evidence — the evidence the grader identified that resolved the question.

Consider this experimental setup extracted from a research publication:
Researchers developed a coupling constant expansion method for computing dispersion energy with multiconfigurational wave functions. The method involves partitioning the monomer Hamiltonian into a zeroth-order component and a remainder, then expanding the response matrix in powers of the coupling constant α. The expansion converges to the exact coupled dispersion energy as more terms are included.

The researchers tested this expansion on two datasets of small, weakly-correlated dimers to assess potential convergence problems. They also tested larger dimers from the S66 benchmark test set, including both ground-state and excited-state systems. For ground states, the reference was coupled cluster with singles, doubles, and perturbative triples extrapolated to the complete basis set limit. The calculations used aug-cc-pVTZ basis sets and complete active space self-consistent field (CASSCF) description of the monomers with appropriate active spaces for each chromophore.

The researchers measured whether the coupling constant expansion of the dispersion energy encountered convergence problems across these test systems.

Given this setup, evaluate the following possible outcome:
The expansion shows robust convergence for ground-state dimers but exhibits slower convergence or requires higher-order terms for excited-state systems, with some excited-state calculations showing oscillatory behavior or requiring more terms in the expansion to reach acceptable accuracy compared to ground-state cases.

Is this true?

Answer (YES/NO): NO